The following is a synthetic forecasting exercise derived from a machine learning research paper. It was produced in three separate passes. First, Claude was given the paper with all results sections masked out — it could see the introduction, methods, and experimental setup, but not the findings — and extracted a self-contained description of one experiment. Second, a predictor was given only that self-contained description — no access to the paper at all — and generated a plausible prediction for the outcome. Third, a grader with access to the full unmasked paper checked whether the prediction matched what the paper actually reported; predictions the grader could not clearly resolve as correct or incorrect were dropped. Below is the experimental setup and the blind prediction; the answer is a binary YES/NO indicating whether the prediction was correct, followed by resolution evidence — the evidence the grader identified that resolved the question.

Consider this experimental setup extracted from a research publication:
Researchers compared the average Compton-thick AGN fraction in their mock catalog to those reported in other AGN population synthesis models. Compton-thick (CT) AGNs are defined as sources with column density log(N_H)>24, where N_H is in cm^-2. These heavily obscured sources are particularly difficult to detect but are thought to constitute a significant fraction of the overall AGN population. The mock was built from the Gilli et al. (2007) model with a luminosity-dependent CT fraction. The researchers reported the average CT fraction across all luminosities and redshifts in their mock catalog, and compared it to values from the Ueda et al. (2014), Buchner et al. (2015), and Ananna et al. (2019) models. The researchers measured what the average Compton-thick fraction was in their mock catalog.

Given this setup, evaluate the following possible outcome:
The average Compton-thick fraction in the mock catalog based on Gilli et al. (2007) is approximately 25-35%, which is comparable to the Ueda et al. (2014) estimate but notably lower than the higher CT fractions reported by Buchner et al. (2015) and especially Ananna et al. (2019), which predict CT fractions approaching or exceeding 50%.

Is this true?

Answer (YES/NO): NO